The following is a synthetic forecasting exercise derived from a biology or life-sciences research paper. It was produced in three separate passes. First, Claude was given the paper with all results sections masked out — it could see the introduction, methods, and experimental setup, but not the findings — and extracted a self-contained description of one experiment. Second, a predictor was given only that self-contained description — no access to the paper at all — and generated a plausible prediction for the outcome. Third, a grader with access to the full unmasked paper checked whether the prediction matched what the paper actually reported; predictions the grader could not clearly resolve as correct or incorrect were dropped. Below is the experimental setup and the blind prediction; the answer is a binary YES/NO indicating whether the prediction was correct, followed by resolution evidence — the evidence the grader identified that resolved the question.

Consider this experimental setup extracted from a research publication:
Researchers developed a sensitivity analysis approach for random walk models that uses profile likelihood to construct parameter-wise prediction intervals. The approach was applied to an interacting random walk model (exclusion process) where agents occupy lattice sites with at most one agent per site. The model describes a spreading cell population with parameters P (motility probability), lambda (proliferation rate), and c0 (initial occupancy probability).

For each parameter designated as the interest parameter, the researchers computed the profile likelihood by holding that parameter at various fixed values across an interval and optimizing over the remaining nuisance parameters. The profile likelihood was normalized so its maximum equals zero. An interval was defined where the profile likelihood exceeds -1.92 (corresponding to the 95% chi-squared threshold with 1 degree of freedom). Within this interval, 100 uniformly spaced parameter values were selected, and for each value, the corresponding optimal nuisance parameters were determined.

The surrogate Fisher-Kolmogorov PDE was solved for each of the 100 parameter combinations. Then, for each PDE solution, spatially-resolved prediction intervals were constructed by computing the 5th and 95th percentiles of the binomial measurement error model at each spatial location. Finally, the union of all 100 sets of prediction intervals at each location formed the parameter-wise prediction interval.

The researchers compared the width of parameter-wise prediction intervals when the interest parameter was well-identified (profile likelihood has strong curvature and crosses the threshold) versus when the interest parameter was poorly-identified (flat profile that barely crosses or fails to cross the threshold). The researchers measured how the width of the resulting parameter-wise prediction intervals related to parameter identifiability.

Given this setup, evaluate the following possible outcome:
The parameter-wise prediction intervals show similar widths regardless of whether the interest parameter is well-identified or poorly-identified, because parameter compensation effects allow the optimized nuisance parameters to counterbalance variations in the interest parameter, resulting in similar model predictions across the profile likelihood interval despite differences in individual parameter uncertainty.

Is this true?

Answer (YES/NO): YES